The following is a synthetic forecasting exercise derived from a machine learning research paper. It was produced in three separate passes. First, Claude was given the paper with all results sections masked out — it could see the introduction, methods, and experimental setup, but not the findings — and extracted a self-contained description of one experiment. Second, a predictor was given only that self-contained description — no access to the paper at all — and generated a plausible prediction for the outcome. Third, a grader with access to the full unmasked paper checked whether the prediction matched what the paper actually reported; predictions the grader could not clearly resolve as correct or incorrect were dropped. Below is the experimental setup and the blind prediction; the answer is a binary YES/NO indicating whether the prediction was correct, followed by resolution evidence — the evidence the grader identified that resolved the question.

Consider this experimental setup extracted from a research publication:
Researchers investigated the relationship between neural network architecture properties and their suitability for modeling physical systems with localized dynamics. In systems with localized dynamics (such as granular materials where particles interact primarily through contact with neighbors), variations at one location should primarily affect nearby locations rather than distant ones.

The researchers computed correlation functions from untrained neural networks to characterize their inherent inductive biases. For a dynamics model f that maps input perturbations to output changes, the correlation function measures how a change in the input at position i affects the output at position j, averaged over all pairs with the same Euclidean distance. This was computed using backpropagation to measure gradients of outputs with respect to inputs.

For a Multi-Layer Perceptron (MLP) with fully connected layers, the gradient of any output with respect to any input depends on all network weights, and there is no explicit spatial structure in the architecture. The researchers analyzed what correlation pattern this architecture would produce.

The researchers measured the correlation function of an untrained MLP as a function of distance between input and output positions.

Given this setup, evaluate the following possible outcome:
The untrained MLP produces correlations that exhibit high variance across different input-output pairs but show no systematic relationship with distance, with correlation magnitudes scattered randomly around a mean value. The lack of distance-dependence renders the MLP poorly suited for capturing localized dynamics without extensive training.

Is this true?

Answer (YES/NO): NO